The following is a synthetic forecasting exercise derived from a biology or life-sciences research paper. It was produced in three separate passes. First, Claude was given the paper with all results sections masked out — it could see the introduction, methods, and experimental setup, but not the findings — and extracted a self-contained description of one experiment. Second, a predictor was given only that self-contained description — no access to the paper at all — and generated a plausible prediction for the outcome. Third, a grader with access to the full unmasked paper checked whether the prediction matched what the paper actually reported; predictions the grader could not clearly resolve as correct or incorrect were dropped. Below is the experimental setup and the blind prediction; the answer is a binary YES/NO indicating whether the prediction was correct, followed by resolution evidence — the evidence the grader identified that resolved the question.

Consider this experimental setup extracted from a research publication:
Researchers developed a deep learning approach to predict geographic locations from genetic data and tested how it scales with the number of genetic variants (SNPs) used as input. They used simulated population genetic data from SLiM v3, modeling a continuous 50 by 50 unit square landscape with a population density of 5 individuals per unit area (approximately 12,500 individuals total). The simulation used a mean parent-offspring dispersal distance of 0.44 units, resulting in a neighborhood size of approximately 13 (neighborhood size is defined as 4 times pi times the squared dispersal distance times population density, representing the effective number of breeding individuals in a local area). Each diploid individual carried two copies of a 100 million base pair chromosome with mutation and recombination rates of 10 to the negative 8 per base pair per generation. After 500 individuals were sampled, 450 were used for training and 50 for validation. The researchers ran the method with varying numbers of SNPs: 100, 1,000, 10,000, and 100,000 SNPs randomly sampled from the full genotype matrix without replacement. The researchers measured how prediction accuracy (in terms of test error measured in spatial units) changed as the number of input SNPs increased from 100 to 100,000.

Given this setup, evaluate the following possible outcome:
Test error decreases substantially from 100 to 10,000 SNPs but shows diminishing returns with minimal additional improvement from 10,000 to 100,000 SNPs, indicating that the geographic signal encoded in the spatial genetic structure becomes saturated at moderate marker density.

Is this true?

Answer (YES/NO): YES